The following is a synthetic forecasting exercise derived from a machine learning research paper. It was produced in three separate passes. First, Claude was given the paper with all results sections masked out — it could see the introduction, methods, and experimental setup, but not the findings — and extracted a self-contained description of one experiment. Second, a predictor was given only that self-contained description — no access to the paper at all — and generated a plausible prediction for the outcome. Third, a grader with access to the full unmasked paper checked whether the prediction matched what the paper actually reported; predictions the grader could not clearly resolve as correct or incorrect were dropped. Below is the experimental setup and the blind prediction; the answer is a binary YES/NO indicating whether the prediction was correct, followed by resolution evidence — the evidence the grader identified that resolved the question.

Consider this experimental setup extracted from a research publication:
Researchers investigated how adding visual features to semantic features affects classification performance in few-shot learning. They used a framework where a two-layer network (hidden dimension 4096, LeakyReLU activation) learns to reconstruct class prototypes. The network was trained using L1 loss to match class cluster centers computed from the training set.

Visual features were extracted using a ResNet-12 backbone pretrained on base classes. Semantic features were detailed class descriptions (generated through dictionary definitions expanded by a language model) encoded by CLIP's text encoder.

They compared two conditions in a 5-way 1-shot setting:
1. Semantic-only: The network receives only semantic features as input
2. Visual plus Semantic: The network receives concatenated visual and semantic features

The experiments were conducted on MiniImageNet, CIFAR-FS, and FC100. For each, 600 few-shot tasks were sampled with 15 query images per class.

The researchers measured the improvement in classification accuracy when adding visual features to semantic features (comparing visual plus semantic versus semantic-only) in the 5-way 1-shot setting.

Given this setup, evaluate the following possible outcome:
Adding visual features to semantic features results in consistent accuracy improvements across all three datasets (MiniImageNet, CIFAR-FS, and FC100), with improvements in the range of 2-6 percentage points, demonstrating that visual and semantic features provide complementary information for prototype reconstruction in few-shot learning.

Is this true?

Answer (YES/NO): NO